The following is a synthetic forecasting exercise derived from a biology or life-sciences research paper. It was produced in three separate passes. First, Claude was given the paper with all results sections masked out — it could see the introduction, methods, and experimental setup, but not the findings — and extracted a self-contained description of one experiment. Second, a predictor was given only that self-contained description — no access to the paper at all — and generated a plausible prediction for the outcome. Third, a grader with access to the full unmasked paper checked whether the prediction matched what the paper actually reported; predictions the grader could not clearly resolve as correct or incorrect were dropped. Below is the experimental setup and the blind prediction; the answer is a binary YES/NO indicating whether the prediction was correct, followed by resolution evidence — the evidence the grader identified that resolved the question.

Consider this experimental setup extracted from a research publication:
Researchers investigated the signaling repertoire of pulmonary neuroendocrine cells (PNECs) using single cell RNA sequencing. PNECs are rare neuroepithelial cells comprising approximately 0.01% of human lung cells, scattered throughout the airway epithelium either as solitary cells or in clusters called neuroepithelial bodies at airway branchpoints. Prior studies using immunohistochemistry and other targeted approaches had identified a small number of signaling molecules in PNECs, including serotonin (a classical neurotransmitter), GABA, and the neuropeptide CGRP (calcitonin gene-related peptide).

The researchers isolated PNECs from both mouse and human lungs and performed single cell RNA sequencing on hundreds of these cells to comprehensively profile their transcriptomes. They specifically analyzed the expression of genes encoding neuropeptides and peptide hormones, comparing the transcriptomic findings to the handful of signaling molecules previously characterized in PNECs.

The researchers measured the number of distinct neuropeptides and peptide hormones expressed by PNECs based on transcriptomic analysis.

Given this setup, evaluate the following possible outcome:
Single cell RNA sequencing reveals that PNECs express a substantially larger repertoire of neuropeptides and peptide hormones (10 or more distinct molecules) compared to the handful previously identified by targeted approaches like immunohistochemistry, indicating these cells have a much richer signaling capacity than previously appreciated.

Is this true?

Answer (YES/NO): YES